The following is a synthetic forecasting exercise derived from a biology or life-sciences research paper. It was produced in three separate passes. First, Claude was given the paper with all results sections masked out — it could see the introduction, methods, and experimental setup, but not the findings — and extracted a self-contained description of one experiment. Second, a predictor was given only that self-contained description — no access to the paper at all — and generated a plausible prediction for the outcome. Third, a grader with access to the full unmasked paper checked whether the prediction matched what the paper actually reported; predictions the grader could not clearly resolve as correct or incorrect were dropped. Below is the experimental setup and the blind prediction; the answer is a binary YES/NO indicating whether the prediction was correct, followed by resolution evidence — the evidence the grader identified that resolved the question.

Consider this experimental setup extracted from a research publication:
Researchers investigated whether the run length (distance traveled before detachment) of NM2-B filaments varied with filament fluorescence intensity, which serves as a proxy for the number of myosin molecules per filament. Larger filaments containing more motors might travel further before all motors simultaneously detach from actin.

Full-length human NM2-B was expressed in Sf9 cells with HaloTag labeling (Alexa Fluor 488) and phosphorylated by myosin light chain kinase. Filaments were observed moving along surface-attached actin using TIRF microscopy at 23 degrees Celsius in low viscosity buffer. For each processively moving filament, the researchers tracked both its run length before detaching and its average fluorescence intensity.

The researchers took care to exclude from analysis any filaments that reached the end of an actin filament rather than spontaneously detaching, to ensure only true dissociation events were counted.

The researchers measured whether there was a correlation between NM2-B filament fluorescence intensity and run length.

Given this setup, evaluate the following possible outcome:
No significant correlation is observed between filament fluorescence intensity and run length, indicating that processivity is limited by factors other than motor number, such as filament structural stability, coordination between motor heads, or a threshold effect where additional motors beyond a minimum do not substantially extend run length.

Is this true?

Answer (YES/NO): NO